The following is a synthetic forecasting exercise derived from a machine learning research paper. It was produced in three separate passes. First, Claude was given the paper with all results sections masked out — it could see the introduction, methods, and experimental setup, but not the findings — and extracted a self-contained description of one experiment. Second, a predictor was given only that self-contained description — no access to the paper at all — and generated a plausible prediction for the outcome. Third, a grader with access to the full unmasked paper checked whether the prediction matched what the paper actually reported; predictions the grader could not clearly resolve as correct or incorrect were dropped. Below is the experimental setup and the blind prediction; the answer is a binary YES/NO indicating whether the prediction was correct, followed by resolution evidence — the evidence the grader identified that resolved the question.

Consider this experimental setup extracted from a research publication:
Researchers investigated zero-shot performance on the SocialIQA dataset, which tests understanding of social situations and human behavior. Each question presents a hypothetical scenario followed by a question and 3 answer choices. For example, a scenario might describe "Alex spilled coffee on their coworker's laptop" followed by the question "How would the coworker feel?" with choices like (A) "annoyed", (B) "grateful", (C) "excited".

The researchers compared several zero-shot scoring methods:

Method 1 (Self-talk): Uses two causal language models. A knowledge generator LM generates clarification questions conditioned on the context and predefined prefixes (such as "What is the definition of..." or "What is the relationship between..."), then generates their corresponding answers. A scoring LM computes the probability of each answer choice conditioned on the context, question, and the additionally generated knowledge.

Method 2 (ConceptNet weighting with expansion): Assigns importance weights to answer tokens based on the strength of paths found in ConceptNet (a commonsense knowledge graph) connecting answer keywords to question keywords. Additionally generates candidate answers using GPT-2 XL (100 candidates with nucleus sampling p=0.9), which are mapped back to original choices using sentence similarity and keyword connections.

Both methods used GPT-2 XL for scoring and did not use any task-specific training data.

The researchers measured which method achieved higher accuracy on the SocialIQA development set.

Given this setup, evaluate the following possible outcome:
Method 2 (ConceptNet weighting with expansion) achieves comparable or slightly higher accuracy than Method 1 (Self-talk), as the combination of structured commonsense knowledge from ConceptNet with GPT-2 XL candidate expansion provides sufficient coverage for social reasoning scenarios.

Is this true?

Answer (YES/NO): NO